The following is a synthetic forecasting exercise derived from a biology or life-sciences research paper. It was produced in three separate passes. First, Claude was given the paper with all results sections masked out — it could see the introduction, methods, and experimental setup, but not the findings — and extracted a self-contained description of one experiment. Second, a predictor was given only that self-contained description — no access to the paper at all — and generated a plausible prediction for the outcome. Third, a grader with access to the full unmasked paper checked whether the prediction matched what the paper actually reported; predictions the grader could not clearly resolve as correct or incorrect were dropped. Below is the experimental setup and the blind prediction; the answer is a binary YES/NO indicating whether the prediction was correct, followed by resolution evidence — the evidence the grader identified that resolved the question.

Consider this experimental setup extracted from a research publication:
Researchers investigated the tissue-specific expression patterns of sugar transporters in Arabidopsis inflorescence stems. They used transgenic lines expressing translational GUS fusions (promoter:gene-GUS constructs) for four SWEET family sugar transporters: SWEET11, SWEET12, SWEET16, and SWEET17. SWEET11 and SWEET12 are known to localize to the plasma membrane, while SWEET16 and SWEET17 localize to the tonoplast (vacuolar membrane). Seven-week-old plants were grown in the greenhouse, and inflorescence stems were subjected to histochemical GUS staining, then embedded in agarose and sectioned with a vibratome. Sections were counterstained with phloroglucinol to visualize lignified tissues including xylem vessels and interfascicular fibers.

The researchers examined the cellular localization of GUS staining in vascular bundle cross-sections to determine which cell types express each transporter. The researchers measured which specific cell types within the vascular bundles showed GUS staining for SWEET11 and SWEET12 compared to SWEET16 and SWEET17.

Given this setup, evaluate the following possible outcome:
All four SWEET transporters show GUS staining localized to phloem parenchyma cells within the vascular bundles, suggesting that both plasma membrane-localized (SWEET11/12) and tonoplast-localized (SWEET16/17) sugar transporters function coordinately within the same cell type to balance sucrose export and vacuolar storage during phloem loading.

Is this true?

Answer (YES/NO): NO